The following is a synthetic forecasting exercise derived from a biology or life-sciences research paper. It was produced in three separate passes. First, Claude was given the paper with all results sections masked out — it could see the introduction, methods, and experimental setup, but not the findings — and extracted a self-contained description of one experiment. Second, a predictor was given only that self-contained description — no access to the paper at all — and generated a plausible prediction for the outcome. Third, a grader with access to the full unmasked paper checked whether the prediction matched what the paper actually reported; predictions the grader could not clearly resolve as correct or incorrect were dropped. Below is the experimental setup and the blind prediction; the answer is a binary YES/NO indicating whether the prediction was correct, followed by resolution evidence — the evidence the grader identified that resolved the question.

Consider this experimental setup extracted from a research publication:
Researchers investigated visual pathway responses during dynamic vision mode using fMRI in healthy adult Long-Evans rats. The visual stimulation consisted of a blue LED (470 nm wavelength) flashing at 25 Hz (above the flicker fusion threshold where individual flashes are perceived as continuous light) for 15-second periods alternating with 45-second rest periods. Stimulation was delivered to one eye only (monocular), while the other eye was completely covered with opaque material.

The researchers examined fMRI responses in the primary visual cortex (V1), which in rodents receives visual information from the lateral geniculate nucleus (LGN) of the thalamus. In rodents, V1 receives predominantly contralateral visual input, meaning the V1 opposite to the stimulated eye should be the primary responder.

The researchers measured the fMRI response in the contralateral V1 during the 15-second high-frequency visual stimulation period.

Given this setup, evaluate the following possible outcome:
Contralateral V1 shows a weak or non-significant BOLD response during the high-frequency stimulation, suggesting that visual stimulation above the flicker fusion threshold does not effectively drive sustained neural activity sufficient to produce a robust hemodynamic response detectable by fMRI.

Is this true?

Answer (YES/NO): NO